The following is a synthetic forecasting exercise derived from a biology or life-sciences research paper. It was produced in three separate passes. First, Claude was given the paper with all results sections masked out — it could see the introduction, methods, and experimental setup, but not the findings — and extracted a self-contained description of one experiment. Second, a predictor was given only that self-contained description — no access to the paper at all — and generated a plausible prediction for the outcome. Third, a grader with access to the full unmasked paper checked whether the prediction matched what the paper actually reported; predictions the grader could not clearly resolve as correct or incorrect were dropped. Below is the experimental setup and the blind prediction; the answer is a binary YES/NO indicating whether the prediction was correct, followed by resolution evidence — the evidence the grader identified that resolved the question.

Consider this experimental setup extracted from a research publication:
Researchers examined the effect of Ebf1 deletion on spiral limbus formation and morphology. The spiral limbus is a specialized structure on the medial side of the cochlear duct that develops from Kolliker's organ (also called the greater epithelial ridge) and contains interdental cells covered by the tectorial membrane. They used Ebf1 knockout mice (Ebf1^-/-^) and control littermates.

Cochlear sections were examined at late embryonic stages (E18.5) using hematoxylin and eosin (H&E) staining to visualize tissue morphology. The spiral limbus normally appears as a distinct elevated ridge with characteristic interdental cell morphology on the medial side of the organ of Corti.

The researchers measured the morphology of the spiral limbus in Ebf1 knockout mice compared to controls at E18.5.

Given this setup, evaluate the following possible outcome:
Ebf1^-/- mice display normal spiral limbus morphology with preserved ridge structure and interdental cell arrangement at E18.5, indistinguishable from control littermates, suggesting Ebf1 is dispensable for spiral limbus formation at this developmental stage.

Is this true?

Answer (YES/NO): NO